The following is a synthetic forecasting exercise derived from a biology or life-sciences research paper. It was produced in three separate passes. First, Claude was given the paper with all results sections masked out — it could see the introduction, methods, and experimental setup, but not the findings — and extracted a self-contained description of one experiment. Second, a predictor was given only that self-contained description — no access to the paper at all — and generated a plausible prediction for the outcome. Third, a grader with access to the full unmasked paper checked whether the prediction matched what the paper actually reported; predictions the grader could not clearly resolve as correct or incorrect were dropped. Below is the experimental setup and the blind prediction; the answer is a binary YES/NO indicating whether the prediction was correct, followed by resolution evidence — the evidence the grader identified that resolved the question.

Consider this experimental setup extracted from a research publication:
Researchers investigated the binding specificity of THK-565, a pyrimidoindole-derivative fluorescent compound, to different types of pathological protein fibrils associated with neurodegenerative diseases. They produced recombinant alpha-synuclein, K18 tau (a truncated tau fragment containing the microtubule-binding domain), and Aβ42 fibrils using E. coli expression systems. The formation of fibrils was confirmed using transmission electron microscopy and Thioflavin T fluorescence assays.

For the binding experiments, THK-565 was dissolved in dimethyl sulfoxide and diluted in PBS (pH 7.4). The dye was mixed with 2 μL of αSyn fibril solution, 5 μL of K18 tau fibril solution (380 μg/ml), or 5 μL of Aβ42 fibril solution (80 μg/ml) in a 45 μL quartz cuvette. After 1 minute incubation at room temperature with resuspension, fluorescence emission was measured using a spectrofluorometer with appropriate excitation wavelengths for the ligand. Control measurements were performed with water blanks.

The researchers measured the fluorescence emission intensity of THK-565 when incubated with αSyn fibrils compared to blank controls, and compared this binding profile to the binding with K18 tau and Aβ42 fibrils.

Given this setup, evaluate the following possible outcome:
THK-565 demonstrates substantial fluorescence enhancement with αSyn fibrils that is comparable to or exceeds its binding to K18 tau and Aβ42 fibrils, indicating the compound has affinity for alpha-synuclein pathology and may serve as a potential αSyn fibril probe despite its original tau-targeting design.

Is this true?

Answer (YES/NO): YES